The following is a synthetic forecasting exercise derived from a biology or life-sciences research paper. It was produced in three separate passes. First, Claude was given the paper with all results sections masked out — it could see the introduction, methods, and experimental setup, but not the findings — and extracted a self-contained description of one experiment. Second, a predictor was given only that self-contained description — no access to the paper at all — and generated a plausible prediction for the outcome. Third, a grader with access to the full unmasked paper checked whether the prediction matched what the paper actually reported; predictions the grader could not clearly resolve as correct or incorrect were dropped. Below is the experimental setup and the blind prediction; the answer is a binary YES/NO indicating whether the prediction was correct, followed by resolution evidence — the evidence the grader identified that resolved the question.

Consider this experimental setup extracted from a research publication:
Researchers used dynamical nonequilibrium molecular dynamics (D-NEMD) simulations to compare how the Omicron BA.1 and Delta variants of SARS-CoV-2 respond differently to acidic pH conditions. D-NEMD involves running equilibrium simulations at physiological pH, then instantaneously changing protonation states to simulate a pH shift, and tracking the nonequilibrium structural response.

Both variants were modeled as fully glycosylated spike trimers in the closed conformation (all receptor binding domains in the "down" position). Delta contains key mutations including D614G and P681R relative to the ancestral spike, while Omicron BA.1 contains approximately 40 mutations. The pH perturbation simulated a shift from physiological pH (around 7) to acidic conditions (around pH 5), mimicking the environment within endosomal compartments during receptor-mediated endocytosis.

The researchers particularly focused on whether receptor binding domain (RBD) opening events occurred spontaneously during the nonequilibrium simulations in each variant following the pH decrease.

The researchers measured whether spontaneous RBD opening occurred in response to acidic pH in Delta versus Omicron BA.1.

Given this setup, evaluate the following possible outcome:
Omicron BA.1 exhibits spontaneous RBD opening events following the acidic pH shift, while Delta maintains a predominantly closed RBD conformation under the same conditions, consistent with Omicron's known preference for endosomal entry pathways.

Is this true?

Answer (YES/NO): YES